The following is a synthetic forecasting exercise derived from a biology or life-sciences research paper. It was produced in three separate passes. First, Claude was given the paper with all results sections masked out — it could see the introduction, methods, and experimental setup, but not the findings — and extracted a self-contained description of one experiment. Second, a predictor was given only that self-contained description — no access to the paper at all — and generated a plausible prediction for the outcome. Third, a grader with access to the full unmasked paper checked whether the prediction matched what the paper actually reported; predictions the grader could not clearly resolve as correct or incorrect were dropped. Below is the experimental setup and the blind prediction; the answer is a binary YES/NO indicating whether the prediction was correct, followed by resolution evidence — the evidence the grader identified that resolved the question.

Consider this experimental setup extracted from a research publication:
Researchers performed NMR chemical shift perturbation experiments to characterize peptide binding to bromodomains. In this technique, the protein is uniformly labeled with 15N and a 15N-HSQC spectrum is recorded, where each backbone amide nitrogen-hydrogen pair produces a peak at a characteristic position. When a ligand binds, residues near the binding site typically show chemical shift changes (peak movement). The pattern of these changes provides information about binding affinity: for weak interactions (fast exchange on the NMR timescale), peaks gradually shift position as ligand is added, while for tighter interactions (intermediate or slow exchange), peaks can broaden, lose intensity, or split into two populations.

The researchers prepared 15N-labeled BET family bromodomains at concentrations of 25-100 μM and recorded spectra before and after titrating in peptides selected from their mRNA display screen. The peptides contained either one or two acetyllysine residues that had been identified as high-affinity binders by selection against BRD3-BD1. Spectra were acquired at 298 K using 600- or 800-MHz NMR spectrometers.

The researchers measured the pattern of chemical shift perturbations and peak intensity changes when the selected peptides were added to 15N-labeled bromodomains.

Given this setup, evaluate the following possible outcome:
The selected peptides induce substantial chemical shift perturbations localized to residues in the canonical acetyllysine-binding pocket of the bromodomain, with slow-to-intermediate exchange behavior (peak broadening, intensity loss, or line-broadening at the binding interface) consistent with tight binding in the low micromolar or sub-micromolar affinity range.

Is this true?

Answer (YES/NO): YES